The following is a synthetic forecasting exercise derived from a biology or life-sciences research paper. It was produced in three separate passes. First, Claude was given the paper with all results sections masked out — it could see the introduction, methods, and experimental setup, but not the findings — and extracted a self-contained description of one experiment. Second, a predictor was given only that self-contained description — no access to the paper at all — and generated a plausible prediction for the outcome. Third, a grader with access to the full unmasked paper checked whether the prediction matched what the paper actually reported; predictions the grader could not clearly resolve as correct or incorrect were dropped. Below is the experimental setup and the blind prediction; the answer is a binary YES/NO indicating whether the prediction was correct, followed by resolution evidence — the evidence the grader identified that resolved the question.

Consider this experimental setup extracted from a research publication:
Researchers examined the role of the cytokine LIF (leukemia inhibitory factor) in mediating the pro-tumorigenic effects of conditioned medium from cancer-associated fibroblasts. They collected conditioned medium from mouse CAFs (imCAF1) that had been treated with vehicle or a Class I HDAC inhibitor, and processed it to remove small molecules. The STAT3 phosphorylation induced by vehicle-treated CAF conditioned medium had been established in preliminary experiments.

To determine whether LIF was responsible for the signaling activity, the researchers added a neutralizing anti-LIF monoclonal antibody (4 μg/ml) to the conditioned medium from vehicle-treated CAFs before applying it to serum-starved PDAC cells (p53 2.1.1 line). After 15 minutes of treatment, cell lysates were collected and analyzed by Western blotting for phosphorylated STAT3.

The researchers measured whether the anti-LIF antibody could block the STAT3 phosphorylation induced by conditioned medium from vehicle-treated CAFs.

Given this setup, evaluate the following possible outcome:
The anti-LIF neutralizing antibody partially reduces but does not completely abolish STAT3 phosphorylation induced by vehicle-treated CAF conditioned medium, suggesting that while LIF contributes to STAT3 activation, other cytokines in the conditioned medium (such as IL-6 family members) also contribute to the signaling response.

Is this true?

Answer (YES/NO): NO